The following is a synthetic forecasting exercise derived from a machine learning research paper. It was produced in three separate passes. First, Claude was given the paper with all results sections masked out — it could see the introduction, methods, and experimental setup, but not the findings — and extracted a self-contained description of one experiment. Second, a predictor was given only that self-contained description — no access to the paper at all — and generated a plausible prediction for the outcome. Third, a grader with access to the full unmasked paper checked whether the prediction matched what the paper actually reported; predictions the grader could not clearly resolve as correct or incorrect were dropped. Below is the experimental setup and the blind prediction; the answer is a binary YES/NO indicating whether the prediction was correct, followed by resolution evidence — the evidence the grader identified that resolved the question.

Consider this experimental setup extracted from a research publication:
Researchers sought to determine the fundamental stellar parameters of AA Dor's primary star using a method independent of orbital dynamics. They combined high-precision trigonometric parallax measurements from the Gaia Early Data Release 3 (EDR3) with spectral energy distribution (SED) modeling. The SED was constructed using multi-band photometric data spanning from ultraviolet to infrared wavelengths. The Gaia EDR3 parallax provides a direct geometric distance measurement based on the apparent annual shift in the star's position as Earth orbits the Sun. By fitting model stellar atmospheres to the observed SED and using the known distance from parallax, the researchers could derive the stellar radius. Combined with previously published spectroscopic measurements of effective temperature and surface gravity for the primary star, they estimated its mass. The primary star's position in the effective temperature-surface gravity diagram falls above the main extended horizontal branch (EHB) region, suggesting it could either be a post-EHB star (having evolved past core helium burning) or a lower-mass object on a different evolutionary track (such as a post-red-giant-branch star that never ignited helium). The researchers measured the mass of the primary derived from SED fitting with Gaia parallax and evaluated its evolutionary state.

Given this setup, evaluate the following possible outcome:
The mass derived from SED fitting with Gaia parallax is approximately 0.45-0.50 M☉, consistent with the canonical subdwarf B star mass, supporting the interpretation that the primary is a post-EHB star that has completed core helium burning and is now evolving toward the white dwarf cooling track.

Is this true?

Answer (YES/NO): YES